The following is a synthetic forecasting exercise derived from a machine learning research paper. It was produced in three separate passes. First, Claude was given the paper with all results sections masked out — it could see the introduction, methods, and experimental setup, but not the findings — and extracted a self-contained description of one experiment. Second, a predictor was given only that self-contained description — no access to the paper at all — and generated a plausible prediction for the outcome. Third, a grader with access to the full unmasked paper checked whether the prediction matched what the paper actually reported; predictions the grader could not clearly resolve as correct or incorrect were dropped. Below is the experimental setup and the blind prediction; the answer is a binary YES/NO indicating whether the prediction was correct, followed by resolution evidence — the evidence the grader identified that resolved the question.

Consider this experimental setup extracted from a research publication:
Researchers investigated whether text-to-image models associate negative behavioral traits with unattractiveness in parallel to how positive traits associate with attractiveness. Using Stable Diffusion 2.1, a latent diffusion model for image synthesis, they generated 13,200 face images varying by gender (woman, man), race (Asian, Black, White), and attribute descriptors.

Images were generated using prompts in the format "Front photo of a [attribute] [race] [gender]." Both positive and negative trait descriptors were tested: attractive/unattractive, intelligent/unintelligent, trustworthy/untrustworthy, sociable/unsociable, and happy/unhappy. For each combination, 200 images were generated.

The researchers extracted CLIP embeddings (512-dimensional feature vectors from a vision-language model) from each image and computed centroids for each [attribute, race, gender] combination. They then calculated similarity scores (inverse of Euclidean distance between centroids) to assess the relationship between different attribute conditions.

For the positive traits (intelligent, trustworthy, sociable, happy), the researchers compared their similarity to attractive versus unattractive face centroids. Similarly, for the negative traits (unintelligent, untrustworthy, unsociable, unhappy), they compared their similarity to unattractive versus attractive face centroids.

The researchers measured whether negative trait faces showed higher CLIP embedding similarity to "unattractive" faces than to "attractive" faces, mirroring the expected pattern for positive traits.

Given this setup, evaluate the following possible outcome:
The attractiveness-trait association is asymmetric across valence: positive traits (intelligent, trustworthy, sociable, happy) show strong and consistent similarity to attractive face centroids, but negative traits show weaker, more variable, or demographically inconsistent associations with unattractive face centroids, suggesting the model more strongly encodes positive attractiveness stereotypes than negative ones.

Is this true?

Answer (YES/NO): NO